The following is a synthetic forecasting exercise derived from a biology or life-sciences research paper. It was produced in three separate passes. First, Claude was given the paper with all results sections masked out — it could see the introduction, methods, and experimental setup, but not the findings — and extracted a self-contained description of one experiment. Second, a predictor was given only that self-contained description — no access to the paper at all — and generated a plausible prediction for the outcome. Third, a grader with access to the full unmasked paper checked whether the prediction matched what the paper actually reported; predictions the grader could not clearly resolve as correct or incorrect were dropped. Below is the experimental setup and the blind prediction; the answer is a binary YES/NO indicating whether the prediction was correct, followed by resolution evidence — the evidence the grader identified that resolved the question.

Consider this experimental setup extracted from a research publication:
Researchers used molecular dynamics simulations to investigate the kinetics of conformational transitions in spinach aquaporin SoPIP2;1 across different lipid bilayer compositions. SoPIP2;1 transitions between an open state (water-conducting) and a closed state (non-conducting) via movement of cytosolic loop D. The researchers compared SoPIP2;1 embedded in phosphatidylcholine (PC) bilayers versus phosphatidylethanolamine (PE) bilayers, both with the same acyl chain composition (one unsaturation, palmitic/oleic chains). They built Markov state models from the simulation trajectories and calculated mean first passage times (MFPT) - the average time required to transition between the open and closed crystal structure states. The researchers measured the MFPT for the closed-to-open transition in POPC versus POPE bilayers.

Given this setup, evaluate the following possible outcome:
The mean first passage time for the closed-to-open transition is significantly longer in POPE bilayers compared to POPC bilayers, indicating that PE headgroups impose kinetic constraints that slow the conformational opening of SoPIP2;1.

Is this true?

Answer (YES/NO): NO